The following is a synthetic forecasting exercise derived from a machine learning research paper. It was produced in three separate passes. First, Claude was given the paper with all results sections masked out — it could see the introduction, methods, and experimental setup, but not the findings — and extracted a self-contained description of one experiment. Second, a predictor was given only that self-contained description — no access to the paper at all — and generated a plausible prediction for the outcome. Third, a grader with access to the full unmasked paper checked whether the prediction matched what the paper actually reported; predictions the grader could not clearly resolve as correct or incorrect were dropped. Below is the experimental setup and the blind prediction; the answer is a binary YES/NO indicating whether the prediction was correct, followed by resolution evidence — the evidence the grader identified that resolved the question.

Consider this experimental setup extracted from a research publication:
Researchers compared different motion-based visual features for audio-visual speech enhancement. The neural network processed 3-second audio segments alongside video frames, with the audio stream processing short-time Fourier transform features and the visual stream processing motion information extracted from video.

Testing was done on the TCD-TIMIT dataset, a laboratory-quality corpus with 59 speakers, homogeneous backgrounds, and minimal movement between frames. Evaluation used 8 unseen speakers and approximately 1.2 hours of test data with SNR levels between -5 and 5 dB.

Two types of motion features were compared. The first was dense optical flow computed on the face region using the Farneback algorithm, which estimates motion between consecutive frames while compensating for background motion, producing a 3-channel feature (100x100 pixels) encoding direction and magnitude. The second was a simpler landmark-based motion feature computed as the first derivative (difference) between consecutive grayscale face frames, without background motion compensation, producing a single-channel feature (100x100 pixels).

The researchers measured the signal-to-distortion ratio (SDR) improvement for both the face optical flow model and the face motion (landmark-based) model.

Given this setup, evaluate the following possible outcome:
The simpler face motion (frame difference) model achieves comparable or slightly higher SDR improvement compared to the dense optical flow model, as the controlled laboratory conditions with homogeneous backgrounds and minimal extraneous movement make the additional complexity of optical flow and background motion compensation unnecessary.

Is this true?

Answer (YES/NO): NO